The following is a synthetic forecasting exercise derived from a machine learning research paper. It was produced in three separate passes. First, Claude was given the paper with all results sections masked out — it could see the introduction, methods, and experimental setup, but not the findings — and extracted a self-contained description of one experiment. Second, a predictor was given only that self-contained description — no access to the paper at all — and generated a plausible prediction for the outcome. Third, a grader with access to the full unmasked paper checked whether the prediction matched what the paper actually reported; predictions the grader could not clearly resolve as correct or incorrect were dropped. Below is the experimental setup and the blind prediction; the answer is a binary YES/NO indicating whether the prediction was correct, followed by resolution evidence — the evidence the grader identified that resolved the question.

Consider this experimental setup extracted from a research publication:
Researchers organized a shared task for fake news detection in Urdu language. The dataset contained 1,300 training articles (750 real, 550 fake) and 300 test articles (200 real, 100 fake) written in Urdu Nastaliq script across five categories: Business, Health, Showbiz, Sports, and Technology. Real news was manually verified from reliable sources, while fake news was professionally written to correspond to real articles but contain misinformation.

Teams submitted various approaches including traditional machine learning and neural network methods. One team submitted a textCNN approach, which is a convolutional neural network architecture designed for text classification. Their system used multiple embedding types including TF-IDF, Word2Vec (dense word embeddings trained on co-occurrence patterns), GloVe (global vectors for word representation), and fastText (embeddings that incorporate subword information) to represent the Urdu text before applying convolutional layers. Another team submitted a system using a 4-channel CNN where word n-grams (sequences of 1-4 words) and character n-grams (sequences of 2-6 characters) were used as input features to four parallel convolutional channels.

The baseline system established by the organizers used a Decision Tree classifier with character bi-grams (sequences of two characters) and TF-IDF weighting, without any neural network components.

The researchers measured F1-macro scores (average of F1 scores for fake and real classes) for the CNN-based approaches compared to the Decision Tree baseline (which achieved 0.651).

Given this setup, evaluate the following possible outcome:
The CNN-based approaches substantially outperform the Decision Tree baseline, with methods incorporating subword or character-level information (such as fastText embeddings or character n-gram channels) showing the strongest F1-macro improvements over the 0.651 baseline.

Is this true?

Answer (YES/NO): NO